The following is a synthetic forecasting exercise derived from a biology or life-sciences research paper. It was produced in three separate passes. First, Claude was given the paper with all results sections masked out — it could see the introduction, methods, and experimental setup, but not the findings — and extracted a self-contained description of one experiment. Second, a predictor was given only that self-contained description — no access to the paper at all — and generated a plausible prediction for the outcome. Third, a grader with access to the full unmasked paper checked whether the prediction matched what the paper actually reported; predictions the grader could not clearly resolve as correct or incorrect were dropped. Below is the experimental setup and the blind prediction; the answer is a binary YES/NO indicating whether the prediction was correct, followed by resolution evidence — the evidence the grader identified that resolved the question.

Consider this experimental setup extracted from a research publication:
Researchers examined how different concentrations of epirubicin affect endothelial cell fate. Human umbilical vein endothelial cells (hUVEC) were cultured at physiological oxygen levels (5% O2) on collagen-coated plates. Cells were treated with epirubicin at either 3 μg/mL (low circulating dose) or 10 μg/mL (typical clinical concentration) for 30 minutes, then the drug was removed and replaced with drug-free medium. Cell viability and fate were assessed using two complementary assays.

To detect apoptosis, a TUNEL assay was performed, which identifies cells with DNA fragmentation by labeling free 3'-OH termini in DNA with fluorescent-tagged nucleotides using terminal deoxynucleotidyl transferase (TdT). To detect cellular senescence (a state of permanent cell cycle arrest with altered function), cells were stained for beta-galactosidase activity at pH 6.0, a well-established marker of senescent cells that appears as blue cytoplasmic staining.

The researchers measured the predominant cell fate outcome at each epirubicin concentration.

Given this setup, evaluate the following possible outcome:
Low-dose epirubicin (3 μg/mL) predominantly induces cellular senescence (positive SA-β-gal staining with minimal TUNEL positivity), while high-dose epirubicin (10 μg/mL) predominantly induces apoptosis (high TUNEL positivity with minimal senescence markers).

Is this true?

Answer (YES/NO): YES